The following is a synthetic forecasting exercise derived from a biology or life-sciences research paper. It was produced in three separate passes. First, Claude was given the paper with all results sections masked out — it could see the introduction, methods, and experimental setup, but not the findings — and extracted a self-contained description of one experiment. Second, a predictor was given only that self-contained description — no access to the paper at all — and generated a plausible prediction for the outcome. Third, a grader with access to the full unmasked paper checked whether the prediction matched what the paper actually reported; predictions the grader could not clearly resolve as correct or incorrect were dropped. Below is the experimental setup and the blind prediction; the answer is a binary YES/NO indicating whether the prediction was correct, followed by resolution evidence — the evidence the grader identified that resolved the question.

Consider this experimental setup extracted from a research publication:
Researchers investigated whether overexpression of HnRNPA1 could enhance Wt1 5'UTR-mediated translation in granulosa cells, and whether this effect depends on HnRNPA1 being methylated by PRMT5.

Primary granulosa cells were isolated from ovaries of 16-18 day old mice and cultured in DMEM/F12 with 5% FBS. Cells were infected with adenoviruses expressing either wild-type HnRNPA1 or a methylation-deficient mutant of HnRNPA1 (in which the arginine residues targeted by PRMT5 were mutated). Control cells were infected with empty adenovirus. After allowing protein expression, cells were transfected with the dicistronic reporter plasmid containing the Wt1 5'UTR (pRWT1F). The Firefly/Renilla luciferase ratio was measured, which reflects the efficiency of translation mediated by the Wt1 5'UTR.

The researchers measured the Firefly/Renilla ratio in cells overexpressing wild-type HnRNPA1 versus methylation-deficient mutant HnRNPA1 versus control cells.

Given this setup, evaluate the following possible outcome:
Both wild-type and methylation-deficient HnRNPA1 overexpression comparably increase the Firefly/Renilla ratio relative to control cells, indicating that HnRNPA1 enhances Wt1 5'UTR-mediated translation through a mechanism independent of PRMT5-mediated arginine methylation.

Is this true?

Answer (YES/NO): NO